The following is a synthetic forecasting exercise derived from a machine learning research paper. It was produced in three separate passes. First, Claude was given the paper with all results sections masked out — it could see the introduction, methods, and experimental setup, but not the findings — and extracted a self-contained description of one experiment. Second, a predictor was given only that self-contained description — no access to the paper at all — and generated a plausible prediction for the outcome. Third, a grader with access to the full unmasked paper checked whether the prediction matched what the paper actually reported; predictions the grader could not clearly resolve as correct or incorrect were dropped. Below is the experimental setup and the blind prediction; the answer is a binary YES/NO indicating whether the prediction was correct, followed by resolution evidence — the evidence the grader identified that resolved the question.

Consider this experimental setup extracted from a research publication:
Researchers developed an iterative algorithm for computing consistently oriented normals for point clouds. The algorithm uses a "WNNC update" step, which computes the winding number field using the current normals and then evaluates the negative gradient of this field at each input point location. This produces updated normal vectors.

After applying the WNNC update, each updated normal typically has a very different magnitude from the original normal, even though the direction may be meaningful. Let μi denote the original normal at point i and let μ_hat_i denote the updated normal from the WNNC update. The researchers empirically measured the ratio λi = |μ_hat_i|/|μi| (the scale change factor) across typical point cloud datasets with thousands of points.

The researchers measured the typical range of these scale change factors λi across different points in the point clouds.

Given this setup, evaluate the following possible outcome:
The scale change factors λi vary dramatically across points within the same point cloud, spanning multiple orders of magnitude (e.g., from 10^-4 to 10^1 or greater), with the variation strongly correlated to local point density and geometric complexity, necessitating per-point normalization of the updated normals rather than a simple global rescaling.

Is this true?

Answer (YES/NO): NO